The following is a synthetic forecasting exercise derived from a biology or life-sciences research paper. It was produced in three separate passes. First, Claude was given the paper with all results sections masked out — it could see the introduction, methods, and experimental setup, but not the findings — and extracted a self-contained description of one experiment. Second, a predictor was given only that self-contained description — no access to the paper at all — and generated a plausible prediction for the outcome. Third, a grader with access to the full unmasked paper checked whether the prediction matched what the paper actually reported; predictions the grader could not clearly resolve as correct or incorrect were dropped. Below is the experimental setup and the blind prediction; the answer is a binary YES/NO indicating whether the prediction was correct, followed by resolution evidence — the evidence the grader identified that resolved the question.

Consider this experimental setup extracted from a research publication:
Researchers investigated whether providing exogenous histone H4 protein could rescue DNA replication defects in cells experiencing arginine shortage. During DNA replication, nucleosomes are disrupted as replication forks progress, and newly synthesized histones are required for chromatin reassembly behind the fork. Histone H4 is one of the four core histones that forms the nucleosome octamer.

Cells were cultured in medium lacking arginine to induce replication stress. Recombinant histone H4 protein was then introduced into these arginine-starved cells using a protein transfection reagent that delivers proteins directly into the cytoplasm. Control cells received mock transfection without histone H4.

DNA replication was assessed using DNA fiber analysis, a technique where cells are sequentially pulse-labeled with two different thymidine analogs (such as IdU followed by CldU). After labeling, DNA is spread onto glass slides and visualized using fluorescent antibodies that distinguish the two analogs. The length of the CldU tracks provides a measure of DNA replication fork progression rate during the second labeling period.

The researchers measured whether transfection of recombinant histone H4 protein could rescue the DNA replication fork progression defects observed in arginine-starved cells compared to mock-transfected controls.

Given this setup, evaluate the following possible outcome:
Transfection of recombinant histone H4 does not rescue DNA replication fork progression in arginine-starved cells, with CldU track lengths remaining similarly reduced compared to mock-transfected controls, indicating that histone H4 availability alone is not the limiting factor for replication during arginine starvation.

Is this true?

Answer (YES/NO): NO